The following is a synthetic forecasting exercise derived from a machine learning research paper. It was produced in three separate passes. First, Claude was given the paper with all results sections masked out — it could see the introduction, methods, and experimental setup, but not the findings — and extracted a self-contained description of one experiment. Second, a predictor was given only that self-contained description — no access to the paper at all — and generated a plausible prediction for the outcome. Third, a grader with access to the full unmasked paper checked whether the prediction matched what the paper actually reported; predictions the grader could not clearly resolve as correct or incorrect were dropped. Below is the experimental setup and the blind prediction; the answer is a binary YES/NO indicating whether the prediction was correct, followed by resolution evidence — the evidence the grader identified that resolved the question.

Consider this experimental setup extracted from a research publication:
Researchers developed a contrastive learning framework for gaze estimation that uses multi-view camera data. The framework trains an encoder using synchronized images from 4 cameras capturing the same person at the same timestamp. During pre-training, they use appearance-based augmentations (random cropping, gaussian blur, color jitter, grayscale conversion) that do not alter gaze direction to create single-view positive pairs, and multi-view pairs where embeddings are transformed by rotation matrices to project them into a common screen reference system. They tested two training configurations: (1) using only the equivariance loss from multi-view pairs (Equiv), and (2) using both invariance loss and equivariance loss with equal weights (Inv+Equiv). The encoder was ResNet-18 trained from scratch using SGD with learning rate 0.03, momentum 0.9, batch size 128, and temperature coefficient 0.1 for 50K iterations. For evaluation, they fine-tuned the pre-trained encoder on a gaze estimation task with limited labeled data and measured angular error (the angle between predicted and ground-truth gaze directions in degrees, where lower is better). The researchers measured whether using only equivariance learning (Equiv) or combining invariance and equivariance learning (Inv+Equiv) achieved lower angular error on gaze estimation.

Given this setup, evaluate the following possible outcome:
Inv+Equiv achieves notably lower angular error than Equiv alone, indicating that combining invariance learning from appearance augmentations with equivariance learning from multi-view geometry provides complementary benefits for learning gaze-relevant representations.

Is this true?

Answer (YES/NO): NO